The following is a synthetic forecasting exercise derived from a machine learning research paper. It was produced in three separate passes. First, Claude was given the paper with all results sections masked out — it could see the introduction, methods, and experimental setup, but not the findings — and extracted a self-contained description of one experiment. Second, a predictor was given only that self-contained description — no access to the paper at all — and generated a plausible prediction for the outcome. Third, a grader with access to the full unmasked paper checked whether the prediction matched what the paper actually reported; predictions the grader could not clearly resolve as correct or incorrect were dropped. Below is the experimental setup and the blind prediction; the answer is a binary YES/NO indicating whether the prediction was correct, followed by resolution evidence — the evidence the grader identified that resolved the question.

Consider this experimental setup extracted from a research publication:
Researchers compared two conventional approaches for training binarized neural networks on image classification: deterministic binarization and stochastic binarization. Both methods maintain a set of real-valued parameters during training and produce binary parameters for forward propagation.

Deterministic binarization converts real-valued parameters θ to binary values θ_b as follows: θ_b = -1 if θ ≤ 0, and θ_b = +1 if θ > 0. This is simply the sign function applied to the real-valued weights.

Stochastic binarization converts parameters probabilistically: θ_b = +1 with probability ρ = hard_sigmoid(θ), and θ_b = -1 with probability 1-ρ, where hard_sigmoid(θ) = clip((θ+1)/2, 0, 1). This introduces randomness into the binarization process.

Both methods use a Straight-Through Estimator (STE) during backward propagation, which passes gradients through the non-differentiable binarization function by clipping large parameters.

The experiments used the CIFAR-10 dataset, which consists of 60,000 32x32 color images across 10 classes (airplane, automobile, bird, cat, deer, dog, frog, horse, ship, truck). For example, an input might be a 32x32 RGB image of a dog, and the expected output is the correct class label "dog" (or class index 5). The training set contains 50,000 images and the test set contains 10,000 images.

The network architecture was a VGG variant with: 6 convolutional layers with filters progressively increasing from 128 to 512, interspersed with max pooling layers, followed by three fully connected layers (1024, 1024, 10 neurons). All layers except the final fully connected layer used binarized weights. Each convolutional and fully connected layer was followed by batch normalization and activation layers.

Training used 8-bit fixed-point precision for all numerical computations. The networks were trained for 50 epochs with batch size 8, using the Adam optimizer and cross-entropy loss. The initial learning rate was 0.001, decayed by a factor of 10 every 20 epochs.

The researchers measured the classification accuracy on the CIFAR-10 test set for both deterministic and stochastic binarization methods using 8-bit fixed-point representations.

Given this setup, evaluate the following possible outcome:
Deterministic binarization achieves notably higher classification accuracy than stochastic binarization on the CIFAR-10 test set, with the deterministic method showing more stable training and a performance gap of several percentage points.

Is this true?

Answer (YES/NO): NO